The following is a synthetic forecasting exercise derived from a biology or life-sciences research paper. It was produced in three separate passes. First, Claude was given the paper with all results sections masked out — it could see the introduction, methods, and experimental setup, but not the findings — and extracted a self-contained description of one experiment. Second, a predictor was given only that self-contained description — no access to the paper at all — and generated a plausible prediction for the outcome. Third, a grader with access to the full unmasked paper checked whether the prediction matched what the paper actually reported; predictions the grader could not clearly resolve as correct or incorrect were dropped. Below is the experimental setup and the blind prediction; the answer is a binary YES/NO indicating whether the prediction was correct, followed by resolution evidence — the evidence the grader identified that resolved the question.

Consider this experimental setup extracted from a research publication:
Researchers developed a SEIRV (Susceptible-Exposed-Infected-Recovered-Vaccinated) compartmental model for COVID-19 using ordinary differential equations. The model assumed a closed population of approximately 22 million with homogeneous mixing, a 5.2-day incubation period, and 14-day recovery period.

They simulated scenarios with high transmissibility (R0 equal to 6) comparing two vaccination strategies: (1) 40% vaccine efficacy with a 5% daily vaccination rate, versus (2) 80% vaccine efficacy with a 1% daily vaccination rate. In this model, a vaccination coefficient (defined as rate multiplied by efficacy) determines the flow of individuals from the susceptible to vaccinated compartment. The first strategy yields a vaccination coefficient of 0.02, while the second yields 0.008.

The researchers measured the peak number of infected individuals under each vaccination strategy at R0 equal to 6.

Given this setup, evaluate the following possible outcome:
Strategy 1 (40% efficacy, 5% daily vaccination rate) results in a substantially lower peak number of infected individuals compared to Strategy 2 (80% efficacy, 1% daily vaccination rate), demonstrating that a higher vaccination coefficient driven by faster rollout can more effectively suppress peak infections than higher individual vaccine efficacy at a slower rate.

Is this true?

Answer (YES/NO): YES